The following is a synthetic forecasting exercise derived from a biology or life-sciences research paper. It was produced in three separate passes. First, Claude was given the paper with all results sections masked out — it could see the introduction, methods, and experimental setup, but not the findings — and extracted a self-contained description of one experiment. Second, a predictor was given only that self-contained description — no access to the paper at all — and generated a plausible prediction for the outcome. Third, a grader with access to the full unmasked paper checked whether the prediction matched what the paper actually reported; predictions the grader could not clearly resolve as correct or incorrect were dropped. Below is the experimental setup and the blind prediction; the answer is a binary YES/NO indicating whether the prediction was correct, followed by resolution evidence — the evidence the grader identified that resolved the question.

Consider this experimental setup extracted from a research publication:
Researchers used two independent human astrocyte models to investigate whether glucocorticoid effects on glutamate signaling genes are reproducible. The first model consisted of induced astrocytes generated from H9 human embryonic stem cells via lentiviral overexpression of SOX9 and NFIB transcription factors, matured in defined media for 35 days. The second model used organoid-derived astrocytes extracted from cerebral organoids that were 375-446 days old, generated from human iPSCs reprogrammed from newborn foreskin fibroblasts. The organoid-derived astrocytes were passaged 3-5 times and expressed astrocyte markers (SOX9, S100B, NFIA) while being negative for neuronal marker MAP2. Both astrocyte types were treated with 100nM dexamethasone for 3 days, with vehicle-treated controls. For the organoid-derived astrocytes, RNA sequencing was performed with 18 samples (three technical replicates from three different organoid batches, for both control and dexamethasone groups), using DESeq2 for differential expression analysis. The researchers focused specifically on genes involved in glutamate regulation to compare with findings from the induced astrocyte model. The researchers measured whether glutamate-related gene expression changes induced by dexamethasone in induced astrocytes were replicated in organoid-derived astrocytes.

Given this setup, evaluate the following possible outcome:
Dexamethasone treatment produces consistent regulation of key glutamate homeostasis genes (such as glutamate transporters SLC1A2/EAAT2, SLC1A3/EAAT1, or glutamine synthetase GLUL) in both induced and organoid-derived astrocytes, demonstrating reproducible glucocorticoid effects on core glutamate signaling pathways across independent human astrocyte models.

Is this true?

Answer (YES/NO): YES